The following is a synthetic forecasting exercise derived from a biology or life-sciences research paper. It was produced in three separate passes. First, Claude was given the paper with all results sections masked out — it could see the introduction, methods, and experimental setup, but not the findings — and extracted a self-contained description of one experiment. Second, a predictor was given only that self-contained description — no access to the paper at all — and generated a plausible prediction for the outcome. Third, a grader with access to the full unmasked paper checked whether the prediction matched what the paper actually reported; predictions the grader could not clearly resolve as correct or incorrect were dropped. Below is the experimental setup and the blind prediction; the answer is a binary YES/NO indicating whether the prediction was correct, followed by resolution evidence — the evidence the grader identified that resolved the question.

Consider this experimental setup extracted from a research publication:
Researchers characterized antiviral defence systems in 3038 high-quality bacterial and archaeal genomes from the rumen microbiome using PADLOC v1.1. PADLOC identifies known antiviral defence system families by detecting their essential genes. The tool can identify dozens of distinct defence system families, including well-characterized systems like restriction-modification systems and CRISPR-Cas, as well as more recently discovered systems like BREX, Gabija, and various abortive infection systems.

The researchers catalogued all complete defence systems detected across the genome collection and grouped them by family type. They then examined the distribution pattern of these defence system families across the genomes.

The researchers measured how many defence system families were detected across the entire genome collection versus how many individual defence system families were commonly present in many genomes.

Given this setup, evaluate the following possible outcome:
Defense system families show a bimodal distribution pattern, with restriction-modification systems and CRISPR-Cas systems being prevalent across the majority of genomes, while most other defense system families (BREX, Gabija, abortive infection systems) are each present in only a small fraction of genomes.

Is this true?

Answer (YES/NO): NO